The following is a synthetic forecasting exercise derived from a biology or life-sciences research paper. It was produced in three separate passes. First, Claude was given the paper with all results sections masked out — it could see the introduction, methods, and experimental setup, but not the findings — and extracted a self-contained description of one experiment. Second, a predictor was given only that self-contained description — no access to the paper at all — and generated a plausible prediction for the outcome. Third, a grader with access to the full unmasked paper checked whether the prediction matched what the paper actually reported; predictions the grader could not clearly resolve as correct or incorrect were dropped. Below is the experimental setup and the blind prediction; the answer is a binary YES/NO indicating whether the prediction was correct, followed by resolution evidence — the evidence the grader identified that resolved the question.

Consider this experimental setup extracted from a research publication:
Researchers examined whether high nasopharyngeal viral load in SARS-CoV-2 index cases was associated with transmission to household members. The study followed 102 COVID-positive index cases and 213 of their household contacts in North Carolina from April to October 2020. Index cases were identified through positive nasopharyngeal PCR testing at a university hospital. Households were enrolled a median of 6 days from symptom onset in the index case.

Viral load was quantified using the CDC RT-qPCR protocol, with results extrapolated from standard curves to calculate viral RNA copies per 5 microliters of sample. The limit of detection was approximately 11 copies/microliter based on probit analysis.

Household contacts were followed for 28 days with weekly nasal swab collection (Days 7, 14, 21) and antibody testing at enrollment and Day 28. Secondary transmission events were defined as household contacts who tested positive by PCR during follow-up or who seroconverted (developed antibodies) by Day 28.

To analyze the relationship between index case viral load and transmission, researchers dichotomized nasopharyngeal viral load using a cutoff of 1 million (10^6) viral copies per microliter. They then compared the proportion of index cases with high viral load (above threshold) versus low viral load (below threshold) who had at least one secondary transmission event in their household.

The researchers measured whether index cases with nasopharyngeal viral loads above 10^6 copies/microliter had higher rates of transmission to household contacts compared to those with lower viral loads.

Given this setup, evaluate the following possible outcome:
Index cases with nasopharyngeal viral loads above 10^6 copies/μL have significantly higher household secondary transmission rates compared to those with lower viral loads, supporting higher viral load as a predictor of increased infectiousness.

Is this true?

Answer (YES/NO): YES